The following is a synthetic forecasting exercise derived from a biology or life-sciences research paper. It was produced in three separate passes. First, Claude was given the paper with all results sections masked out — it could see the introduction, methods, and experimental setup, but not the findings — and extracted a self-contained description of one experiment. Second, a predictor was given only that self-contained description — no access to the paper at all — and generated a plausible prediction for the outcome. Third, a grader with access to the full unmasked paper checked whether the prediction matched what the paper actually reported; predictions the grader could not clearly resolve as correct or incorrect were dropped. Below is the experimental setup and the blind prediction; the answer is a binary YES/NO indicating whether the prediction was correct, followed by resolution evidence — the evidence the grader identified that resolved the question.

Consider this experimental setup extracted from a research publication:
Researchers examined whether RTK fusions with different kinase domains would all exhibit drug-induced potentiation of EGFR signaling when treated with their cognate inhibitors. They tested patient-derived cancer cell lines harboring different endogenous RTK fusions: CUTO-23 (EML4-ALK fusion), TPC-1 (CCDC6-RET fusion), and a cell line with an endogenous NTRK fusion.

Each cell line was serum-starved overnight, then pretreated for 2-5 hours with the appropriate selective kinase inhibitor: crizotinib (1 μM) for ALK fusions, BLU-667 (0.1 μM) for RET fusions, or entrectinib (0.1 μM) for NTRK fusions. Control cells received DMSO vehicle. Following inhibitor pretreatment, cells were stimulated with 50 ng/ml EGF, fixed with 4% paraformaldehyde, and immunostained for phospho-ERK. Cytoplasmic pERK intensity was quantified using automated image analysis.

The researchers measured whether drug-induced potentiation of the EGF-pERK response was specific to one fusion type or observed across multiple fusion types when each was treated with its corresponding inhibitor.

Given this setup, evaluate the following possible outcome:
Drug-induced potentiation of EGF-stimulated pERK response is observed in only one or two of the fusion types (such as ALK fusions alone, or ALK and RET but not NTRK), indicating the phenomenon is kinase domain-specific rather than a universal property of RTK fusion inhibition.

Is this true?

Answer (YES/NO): NO